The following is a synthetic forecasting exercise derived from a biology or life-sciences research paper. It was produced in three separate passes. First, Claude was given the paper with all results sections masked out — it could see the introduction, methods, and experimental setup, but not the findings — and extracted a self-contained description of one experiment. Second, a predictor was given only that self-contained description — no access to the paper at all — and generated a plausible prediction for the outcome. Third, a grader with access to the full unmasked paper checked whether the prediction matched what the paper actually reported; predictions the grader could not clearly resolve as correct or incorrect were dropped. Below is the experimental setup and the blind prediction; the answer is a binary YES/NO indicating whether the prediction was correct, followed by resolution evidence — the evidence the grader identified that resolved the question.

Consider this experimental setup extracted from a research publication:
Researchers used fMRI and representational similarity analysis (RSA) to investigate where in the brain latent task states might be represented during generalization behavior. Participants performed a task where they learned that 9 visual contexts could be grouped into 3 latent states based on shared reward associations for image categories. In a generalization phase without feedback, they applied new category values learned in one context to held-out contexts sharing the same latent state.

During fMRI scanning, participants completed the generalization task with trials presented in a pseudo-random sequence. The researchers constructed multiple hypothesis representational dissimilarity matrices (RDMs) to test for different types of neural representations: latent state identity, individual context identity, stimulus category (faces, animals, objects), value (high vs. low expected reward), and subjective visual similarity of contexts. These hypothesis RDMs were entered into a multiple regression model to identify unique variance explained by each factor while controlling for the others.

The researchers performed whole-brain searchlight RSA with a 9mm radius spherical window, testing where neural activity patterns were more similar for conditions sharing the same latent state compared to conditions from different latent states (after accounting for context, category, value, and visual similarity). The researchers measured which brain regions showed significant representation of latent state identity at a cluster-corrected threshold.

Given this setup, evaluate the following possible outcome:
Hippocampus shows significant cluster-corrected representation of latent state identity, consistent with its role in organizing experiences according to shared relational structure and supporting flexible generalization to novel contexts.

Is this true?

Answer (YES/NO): NO